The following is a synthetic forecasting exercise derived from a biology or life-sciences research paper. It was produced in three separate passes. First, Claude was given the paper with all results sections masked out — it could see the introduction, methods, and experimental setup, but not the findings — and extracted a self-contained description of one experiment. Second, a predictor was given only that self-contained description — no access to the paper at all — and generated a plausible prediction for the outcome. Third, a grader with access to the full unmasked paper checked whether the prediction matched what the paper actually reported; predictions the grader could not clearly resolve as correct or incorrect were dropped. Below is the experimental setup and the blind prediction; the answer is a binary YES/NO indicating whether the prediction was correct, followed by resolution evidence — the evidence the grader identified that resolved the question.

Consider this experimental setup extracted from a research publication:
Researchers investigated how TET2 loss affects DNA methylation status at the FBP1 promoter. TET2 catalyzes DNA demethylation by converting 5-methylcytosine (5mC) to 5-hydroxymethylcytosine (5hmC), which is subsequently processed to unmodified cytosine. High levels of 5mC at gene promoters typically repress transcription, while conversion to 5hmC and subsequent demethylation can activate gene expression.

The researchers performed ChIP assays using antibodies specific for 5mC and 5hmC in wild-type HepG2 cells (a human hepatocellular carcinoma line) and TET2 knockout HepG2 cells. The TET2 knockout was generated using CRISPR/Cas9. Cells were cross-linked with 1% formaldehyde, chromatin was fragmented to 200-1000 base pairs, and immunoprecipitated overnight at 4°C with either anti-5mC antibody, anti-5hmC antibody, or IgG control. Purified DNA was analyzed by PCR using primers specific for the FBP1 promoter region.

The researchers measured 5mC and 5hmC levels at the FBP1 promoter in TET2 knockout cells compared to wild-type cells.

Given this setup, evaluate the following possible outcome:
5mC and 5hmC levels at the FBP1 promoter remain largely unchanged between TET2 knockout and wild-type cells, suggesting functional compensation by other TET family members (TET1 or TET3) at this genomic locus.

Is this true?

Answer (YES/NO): NO